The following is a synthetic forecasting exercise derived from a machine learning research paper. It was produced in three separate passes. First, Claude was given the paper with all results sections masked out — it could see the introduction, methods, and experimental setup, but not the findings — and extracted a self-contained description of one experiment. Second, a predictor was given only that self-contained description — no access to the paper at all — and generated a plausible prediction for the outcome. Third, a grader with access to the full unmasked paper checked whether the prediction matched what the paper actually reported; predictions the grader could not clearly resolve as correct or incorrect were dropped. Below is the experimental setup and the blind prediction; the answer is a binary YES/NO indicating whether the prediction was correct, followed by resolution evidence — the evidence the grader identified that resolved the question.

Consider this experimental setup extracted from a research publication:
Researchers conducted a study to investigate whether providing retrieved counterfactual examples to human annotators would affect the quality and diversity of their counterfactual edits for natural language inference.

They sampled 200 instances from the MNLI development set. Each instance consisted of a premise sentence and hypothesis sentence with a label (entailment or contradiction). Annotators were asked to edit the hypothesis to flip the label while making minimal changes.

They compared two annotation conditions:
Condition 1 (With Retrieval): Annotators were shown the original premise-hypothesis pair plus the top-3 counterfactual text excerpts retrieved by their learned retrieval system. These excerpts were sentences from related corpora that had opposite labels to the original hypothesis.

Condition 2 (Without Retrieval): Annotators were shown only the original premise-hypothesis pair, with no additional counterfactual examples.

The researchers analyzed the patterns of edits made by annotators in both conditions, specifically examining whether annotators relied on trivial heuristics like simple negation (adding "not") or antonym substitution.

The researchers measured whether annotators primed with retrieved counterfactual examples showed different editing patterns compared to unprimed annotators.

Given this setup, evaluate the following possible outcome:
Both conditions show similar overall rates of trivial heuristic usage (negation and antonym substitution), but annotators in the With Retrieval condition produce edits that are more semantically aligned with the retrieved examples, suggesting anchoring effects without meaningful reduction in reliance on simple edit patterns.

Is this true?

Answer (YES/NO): NO